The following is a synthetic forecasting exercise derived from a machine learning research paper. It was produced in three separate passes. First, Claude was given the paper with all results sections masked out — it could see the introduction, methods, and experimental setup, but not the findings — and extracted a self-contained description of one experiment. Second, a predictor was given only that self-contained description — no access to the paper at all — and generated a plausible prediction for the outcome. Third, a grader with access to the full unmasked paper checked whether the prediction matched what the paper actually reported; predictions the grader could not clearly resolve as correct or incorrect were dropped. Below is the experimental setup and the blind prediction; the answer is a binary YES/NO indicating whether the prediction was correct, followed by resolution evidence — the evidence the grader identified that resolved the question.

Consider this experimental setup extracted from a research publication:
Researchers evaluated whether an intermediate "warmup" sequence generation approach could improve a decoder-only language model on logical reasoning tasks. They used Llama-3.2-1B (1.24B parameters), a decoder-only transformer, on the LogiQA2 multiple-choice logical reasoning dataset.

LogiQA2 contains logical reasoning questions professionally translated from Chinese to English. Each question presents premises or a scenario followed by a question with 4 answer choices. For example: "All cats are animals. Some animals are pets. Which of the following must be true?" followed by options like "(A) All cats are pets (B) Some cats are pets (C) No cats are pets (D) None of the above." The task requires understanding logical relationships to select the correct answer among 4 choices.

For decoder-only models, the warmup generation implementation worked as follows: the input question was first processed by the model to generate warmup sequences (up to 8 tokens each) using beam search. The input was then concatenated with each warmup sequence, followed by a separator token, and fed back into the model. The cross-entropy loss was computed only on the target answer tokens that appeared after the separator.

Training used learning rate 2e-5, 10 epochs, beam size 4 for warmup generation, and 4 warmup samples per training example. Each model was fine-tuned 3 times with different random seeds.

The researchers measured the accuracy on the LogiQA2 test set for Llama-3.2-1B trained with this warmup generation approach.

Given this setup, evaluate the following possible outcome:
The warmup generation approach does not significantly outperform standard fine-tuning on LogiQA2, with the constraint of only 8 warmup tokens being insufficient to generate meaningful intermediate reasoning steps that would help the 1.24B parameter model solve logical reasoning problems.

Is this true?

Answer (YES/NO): NO